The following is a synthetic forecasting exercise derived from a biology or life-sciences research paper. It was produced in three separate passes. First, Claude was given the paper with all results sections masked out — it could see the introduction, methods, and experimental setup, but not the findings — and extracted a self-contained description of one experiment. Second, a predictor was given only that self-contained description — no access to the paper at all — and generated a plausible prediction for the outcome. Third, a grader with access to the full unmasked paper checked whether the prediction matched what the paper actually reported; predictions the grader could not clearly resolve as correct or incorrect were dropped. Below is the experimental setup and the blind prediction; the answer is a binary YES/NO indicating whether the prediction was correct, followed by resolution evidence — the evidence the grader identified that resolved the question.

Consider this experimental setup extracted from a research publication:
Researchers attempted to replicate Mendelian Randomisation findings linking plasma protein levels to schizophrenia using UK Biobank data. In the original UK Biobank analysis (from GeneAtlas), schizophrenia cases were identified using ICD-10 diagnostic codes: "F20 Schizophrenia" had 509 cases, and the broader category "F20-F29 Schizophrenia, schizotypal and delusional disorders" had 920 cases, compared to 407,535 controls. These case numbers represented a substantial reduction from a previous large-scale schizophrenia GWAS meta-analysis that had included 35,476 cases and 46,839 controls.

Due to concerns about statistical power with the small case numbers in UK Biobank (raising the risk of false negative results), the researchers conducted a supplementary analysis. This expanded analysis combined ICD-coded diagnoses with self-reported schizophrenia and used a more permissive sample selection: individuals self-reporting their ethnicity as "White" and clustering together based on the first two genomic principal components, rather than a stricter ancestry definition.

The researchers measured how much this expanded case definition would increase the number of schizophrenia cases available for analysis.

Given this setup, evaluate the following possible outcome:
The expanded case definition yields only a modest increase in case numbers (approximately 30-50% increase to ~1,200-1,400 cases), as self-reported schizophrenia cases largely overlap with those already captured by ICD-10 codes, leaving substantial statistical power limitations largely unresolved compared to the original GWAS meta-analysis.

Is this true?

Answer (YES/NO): YES